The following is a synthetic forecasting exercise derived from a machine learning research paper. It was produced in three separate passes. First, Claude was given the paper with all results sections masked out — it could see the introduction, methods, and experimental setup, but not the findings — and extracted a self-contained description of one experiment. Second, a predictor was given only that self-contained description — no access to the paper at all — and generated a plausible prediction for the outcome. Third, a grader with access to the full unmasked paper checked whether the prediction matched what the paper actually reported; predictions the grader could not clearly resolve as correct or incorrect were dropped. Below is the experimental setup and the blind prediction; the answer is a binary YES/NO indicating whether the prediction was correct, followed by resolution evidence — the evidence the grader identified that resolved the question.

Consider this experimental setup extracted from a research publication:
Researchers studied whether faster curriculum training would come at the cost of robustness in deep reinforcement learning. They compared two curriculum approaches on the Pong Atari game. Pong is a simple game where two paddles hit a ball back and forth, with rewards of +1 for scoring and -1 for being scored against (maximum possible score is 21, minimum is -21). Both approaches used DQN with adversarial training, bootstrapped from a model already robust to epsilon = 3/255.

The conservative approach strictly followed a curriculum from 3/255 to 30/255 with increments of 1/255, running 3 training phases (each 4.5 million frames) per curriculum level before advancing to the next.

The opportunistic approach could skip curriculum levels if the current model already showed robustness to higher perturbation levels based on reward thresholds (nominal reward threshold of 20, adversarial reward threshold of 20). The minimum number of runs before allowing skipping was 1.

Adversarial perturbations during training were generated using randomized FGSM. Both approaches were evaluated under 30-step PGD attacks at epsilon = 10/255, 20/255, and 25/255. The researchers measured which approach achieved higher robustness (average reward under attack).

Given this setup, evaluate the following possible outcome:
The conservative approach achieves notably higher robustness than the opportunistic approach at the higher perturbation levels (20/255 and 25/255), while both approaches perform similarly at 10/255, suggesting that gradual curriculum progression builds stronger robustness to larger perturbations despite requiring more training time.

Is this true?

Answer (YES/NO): NO